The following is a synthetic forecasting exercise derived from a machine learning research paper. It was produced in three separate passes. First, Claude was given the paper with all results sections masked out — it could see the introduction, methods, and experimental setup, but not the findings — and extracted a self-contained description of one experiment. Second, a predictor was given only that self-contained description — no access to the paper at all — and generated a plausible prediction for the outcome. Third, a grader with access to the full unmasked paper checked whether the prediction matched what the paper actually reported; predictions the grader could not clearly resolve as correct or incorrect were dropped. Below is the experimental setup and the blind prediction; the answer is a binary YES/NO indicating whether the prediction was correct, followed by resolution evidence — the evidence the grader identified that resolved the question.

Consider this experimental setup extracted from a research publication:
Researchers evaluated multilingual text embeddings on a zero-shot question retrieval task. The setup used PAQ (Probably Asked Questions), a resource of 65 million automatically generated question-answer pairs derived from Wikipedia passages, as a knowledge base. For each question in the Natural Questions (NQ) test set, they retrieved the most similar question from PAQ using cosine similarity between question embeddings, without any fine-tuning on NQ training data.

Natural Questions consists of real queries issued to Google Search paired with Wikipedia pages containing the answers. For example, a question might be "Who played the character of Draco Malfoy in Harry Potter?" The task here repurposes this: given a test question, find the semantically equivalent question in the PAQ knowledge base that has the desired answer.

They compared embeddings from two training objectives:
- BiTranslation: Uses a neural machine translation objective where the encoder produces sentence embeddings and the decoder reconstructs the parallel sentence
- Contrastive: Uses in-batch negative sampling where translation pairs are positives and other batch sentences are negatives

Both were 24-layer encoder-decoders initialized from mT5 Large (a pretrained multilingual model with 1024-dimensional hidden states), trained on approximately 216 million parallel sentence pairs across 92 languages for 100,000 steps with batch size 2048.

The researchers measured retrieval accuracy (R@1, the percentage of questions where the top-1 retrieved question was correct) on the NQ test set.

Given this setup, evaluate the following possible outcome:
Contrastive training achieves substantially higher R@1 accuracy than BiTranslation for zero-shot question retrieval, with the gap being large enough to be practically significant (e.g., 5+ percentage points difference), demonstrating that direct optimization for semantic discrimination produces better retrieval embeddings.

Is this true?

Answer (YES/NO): NO